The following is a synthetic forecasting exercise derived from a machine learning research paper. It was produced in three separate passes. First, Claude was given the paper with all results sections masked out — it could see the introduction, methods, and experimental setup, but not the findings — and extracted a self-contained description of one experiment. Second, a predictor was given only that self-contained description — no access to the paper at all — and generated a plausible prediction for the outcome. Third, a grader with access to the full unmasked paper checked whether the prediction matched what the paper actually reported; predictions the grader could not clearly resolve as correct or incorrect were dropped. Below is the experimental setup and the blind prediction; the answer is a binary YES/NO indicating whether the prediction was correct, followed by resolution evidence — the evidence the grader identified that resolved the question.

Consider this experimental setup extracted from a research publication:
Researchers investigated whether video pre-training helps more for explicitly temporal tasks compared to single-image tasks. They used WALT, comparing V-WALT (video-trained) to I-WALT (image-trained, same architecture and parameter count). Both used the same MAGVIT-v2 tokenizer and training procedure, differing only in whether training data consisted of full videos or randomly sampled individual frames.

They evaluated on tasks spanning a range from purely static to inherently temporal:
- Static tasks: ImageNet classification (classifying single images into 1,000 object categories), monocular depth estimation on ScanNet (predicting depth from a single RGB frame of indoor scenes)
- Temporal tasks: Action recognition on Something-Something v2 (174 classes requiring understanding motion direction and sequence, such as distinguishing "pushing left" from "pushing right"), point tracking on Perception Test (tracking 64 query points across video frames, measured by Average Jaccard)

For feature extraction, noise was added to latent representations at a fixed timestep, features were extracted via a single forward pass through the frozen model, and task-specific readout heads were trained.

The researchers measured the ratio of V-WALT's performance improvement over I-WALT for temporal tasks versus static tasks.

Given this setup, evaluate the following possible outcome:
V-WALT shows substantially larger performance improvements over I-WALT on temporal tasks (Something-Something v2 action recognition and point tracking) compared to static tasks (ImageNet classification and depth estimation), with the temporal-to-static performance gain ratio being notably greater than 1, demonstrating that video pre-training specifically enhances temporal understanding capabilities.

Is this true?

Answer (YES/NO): YES